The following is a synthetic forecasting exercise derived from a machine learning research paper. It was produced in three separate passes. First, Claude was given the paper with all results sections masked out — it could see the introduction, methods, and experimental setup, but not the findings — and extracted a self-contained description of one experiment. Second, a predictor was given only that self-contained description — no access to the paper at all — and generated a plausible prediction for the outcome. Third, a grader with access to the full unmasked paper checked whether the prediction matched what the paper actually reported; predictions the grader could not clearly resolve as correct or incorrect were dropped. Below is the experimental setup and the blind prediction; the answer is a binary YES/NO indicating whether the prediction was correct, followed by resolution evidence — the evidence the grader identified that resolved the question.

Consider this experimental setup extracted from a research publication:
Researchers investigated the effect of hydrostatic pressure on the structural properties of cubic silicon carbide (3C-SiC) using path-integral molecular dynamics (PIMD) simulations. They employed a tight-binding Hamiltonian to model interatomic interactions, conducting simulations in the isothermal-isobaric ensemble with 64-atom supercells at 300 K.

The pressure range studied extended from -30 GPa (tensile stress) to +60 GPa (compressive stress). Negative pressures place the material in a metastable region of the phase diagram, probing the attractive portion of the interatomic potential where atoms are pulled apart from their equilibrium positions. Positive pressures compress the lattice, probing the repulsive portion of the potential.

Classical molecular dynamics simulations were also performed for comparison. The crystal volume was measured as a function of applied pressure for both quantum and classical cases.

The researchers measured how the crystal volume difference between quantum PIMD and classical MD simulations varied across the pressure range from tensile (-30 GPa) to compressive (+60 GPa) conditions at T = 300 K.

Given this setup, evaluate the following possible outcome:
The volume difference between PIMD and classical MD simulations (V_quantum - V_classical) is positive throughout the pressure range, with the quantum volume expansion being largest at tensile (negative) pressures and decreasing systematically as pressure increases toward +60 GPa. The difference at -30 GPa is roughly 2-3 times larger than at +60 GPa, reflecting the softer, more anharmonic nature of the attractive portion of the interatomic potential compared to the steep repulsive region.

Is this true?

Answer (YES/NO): NO